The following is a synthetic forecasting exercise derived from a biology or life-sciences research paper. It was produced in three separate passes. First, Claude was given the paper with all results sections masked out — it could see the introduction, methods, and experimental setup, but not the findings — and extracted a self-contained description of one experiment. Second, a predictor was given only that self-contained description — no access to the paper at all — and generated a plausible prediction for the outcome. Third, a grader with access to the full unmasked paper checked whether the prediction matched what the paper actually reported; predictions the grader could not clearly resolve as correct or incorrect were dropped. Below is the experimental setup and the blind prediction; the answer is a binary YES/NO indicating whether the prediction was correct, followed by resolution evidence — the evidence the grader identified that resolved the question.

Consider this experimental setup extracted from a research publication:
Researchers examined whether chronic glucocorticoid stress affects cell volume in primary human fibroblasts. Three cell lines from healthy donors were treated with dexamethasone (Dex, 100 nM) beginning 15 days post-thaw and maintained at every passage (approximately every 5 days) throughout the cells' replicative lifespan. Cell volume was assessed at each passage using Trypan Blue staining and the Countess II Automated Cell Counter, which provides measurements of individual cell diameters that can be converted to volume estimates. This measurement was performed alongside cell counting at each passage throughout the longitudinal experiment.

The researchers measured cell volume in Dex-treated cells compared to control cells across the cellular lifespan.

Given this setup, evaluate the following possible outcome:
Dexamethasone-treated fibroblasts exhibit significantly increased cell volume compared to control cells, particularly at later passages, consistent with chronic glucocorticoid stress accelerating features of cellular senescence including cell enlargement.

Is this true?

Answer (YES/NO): NO